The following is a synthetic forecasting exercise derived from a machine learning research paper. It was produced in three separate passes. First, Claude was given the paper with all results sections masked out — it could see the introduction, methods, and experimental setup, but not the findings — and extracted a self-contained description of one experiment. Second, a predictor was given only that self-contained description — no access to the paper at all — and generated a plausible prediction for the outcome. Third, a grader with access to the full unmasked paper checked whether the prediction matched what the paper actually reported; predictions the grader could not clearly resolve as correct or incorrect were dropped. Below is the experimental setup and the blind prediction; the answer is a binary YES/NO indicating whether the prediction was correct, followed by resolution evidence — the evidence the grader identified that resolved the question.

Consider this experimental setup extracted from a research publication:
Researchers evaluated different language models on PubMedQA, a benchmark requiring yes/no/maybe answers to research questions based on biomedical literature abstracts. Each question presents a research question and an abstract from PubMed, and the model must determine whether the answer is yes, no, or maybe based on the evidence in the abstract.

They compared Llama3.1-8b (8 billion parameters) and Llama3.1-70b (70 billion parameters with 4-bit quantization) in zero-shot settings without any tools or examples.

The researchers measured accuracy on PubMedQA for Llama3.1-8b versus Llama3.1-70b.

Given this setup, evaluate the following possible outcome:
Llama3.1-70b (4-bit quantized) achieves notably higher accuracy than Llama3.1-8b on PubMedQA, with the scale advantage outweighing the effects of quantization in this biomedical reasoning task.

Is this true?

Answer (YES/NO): YES